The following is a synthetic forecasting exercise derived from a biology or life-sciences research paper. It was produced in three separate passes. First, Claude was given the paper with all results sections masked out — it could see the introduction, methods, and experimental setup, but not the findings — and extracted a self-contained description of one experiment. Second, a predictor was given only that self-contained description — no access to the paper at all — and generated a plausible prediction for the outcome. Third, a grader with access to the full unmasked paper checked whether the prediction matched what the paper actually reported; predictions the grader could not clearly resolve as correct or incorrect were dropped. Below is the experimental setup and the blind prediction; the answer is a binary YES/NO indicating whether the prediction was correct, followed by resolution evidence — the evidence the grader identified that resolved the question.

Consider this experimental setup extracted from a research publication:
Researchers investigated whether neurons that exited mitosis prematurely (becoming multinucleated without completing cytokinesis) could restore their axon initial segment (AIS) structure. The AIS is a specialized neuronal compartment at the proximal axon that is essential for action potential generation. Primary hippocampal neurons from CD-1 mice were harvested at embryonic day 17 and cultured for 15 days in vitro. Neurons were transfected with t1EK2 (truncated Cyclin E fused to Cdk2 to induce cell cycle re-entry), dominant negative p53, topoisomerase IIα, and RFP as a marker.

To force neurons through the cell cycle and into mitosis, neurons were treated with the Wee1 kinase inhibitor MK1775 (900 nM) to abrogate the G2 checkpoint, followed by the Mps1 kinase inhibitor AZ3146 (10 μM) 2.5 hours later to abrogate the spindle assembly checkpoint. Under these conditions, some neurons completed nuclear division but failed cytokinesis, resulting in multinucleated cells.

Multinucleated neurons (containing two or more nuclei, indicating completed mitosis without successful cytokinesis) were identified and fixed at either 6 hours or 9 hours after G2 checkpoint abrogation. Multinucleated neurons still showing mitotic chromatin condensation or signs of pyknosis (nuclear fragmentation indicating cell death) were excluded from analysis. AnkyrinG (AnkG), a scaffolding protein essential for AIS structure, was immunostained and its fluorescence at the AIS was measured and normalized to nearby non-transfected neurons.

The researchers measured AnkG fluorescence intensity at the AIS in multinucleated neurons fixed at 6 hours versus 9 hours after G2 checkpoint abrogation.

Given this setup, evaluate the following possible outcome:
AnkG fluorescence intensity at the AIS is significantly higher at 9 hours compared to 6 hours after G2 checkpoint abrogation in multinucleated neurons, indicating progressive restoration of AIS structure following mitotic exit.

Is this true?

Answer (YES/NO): NO